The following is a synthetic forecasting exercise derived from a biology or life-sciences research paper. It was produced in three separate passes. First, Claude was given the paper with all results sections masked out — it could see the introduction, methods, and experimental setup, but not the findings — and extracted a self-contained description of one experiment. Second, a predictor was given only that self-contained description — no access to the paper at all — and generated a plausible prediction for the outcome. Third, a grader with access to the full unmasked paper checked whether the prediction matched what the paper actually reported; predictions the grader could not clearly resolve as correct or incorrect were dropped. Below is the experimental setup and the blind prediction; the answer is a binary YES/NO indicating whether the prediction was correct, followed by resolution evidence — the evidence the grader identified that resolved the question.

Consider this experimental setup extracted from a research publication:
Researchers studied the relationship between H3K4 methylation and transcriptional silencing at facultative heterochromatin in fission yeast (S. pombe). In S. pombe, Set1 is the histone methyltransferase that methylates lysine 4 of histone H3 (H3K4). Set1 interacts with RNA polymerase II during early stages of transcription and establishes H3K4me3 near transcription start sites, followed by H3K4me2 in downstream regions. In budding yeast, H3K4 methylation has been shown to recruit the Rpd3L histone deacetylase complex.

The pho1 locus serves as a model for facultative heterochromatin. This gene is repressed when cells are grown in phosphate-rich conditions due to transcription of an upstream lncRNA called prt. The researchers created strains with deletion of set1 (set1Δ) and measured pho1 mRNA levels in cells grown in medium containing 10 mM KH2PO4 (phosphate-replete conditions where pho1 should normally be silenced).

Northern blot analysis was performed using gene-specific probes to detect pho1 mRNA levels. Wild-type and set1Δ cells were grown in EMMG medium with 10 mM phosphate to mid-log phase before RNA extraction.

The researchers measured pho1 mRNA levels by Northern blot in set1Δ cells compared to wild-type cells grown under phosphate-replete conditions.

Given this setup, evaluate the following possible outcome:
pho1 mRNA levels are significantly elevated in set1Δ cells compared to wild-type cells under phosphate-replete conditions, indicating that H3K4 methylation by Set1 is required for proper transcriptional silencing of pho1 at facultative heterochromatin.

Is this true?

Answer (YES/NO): YES